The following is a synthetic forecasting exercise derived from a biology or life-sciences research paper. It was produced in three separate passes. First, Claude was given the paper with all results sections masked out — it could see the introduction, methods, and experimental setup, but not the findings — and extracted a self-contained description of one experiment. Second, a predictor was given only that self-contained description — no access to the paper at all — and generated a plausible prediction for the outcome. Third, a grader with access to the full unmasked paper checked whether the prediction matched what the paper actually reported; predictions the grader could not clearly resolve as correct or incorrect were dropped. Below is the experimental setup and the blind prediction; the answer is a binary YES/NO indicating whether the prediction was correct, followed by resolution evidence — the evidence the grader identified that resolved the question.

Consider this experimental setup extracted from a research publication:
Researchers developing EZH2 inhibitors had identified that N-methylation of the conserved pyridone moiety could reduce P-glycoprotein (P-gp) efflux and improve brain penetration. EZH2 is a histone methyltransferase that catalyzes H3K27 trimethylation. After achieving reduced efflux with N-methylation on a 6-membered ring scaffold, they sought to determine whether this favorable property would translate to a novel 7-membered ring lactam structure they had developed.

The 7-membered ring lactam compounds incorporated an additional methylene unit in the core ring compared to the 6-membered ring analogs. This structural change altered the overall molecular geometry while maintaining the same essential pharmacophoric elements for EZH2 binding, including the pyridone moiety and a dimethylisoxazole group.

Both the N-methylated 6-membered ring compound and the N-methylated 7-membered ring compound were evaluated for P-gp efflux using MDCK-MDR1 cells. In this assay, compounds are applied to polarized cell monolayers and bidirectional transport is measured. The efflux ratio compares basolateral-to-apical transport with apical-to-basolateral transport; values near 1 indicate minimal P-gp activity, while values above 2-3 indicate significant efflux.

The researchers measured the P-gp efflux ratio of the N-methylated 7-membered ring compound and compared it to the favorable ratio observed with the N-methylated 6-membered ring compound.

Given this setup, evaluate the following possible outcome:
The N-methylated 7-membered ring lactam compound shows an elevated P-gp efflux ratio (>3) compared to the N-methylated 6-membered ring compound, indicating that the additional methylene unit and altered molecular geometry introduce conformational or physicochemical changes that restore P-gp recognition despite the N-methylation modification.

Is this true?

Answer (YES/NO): YES